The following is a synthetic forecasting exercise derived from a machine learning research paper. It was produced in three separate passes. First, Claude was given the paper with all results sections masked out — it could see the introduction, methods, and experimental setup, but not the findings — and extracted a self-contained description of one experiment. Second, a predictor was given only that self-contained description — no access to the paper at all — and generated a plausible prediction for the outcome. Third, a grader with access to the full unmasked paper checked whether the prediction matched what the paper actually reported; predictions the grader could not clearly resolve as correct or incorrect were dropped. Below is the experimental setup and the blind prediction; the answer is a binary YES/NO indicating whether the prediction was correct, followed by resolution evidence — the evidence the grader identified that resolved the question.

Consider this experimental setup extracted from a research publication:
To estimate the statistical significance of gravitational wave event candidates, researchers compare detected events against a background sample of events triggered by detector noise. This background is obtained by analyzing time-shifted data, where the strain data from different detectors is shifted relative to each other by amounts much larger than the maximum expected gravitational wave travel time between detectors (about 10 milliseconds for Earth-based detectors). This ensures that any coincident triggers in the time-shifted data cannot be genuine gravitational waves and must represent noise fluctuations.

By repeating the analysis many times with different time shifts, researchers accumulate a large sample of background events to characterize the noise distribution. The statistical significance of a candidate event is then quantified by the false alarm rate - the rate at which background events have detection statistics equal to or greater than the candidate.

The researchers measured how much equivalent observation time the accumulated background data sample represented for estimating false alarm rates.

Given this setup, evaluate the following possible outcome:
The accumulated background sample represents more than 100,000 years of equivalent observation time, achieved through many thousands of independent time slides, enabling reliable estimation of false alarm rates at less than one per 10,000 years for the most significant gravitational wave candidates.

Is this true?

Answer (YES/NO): NO